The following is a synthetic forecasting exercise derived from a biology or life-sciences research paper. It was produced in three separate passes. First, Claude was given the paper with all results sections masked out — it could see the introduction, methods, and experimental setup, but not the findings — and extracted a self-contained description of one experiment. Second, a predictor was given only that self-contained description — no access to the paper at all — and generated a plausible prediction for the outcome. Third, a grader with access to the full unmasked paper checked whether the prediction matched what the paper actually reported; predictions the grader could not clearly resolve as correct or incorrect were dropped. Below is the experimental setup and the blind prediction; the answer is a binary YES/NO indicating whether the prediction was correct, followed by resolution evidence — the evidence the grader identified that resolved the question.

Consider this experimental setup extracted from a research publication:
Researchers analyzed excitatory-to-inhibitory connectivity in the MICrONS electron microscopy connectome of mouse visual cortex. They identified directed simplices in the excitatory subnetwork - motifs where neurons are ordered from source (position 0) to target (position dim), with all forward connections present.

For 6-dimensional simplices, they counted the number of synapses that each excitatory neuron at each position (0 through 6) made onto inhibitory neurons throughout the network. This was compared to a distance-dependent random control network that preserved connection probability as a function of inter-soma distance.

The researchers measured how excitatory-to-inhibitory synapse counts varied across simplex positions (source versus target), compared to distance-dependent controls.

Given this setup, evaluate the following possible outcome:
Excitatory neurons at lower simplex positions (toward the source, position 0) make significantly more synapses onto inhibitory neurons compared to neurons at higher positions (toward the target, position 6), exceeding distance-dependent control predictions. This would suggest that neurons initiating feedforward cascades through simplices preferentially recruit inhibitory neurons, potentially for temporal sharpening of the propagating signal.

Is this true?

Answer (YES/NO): YES